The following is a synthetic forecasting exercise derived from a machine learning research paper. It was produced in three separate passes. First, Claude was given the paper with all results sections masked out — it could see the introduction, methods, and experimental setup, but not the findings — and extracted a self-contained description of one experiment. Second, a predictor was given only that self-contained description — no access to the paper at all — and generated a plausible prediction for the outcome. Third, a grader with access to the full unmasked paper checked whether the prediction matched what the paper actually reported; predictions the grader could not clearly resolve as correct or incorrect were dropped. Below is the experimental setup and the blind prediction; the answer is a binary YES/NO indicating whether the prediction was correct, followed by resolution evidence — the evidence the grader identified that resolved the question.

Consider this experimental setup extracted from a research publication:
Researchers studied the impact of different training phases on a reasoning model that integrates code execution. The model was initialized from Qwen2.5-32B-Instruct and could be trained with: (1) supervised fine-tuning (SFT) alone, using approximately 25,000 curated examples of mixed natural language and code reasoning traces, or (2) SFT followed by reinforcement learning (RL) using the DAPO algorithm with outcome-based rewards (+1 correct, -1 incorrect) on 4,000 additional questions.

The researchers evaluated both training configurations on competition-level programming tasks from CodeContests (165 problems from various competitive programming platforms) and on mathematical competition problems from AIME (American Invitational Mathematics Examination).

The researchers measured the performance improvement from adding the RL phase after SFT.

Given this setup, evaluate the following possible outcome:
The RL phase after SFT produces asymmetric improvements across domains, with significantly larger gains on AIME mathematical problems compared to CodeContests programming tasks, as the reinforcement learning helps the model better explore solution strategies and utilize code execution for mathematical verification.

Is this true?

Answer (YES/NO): YES